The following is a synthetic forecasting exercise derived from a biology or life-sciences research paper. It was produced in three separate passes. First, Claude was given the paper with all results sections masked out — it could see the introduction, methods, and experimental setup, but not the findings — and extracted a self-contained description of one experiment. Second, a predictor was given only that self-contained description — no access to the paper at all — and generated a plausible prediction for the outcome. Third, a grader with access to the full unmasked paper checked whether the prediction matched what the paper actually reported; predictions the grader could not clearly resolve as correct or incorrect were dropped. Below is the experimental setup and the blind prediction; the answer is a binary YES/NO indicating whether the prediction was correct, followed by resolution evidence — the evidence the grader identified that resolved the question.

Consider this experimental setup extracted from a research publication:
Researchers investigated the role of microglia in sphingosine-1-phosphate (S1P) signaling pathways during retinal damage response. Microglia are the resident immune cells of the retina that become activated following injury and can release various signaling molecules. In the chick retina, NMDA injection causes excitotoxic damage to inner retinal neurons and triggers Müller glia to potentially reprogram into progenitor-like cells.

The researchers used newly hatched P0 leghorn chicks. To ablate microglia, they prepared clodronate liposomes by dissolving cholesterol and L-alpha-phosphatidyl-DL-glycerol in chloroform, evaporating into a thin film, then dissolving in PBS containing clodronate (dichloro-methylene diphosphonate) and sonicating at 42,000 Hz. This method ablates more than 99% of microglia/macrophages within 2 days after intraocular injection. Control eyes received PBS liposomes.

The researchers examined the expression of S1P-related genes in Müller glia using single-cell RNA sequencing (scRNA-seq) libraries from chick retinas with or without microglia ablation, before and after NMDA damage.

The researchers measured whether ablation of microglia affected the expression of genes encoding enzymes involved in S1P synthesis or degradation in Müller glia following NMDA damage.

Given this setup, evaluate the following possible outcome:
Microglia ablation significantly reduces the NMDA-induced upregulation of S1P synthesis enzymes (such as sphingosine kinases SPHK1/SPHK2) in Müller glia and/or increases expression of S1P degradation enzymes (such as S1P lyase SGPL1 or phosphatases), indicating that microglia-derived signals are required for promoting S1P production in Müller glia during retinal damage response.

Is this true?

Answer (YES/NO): NO